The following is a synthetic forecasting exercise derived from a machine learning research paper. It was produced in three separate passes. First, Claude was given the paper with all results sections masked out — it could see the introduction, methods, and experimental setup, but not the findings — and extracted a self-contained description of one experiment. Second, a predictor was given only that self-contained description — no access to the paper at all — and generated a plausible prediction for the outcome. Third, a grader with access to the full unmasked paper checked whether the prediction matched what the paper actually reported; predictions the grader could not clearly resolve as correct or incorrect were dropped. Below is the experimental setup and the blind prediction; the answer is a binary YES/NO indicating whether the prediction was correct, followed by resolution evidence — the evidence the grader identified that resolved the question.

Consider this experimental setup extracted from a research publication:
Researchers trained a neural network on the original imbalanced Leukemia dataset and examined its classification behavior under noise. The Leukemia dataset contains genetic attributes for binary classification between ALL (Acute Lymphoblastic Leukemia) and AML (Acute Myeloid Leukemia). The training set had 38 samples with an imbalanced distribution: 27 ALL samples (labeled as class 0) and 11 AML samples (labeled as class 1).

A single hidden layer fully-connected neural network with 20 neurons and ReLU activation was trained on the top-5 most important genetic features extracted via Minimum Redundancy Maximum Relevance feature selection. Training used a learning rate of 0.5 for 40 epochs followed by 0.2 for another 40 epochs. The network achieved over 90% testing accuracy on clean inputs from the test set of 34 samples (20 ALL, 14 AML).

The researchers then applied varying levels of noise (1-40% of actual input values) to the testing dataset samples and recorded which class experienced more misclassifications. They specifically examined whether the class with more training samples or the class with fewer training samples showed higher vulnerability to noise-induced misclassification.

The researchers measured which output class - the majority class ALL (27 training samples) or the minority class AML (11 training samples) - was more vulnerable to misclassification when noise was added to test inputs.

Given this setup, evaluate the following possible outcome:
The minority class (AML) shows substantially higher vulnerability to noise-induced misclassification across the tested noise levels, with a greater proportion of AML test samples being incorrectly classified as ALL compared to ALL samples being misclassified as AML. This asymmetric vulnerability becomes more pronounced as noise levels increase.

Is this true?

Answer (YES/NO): YES